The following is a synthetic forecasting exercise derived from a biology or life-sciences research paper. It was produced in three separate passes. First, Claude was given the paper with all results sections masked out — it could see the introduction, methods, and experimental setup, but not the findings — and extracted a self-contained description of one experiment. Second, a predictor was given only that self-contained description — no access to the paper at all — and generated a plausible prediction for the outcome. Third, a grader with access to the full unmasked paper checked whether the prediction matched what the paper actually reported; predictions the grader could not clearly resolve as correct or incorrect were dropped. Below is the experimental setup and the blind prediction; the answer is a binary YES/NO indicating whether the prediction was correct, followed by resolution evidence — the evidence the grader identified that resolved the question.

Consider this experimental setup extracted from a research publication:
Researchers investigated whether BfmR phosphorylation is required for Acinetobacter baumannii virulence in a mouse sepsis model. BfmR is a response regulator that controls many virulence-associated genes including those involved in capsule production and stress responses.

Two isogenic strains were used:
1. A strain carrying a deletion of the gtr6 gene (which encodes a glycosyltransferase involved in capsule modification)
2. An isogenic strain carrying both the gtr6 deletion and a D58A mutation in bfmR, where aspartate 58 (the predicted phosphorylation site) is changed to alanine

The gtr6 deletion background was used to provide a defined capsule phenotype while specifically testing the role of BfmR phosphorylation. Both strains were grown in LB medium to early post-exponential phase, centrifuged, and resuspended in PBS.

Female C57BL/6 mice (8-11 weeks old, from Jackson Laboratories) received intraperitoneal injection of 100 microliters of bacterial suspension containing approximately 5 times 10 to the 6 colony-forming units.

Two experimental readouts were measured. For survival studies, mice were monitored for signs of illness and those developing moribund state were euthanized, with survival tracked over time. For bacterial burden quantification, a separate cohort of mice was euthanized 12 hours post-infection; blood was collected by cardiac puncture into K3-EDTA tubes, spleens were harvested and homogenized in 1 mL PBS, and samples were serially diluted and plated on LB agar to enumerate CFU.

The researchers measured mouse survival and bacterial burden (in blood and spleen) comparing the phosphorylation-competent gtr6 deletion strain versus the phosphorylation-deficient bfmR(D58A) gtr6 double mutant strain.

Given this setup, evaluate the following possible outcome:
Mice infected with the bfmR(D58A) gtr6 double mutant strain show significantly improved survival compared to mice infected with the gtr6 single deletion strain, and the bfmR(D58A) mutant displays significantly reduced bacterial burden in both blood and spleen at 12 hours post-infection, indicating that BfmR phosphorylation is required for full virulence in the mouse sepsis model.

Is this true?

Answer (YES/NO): YES